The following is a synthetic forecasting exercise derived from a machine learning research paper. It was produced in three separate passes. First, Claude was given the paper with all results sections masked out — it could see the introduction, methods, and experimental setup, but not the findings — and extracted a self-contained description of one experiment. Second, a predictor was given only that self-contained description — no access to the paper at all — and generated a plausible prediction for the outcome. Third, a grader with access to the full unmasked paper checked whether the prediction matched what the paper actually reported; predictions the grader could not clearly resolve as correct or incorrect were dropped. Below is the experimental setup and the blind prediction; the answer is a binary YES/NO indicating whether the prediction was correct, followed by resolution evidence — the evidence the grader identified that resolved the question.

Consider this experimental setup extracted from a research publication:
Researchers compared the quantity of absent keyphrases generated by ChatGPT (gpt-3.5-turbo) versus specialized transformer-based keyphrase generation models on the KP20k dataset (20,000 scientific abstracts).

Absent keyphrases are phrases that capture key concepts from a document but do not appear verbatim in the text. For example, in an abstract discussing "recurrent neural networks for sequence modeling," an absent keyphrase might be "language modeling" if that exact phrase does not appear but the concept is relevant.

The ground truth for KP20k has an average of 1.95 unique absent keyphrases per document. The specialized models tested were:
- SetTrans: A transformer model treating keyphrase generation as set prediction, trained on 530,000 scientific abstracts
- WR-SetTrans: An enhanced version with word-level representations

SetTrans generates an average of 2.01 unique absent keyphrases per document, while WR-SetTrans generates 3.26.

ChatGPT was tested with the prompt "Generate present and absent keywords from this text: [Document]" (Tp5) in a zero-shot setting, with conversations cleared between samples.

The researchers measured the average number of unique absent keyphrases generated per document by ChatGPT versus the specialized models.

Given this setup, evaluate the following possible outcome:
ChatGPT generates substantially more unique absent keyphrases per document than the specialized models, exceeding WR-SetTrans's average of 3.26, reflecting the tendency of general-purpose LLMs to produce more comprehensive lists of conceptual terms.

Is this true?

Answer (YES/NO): YES